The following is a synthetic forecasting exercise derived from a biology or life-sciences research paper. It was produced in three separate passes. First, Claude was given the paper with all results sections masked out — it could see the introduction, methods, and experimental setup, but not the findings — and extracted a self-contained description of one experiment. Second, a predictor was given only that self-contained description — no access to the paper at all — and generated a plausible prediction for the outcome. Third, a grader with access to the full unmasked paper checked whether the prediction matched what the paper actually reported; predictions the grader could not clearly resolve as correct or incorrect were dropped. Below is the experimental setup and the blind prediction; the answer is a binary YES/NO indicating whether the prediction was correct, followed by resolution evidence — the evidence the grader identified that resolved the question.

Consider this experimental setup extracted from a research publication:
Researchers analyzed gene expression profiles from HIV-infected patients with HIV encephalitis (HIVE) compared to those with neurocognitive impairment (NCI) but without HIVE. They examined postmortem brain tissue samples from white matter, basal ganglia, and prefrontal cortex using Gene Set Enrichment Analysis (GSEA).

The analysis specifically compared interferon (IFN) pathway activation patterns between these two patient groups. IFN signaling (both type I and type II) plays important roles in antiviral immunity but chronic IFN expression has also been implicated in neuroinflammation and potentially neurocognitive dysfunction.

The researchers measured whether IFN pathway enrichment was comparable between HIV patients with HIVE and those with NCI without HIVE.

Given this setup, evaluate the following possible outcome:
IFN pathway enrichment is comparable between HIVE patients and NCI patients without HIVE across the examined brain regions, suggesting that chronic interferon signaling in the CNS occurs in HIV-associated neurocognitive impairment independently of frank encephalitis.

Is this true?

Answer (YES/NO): NO